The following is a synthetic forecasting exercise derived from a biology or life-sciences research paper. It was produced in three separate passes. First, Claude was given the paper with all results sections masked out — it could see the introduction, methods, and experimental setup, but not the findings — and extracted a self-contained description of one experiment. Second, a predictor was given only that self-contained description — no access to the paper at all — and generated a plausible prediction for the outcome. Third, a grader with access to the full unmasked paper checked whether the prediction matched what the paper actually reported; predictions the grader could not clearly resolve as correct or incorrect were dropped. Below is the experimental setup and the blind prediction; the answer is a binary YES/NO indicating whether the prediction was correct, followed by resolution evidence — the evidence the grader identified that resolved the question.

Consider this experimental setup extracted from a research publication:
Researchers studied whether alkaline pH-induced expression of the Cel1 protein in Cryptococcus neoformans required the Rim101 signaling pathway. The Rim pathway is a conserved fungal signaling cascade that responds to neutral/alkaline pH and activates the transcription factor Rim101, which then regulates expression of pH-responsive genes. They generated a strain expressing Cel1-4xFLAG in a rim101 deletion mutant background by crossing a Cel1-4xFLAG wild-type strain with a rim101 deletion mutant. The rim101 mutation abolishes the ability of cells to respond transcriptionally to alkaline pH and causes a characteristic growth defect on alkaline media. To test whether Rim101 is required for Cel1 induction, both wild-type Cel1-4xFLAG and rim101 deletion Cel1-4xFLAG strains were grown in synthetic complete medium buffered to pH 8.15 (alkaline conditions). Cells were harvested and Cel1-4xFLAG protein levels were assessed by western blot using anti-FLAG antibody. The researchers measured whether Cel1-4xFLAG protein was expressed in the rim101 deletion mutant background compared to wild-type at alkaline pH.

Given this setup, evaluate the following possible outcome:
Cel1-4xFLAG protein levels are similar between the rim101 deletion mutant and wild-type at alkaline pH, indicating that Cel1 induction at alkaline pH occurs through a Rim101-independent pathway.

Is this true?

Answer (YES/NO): NO